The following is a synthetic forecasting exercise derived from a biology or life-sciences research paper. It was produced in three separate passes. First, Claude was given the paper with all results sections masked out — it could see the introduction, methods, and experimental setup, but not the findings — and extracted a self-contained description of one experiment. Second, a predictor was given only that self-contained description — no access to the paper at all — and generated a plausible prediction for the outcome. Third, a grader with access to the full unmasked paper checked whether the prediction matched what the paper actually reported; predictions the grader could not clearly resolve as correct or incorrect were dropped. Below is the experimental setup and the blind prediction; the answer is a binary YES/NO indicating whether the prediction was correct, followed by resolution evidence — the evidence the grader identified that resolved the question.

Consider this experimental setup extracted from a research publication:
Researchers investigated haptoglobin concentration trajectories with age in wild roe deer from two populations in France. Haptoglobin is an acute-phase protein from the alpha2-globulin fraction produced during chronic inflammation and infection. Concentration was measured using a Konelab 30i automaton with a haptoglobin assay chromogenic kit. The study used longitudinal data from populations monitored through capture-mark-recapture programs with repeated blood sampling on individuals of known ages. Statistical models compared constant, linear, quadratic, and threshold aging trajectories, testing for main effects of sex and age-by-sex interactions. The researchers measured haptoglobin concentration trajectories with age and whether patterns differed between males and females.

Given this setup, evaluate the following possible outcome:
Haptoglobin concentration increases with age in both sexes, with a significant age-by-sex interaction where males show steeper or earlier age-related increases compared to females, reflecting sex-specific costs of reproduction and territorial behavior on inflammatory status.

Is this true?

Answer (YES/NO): NO